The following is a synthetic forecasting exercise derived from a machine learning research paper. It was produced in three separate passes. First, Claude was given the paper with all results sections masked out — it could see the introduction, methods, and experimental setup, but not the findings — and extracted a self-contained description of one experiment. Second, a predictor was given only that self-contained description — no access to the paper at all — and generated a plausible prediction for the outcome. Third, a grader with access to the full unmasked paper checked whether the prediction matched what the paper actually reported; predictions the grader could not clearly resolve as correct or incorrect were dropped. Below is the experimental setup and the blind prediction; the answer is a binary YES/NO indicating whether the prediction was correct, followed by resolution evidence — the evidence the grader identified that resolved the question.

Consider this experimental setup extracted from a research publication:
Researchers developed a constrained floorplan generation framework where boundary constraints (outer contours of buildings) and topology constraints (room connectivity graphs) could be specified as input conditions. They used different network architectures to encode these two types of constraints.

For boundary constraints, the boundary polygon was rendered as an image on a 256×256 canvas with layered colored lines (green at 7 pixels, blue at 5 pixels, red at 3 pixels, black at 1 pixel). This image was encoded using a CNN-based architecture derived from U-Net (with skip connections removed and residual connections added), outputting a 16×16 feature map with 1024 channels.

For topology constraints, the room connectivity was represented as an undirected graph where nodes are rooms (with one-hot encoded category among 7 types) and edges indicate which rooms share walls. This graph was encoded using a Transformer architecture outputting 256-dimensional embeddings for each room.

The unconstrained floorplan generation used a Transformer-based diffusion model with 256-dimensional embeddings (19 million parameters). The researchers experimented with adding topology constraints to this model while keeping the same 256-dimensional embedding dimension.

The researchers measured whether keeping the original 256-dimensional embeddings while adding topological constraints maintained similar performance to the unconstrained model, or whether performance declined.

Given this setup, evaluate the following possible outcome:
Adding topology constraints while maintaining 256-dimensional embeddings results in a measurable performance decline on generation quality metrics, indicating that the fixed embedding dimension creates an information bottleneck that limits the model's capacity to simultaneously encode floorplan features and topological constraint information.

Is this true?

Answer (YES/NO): YES